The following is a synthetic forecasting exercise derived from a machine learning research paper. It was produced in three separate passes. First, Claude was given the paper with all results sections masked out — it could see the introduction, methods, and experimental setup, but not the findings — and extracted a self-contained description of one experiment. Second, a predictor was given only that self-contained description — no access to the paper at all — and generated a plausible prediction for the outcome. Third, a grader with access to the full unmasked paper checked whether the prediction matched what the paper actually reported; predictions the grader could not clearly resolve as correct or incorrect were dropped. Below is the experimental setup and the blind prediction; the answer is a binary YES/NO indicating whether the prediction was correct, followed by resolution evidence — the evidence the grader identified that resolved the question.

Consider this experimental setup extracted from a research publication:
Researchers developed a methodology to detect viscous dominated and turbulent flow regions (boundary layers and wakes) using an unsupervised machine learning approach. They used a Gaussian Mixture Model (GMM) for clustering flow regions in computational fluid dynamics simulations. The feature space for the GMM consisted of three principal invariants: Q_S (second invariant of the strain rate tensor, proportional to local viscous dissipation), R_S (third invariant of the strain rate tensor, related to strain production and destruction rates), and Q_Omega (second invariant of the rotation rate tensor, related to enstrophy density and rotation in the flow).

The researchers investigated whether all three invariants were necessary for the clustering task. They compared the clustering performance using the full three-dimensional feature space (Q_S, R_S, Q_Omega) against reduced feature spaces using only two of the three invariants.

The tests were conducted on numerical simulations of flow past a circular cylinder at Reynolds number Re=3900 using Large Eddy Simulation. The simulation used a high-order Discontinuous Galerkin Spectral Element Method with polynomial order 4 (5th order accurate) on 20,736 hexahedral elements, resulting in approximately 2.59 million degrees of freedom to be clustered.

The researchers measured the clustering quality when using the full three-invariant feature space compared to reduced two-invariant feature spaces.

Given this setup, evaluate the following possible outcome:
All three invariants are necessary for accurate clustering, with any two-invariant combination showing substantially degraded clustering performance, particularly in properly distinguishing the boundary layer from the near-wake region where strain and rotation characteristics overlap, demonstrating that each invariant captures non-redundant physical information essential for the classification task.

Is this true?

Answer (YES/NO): NO